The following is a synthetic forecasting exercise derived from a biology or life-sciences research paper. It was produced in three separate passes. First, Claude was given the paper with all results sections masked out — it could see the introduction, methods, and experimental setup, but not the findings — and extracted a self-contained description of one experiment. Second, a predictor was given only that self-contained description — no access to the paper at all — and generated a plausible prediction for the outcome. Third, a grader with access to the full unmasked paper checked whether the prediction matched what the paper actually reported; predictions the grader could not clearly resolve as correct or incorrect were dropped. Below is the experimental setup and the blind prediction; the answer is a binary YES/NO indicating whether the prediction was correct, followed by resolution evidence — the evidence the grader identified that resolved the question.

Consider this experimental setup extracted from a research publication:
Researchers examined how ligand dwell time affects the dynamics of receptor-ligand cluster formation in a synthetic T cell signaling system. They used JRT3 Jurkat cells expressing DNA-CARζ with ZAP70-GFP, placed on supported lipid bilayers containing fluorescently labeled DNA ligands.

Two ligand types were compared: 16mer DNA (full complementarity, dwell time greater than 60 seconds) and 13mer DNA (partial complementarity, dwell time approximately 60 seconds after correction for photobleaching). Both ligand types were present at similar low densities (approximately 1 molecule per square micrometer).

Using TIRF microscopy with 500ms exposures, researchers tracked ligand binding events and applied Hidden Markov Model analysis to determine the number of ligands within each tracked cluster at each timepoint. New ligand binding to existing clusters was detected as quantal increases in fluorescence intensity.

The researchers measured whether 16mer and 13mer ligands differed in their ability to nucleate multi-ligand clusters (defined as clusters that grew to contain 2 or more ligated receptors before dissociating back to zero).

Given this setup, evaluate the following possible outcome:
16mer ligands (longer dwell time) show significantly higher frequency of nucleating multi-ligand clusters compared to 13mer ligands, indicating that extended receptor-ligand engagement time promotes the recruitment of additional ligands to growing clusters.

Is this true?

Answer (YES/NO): YES